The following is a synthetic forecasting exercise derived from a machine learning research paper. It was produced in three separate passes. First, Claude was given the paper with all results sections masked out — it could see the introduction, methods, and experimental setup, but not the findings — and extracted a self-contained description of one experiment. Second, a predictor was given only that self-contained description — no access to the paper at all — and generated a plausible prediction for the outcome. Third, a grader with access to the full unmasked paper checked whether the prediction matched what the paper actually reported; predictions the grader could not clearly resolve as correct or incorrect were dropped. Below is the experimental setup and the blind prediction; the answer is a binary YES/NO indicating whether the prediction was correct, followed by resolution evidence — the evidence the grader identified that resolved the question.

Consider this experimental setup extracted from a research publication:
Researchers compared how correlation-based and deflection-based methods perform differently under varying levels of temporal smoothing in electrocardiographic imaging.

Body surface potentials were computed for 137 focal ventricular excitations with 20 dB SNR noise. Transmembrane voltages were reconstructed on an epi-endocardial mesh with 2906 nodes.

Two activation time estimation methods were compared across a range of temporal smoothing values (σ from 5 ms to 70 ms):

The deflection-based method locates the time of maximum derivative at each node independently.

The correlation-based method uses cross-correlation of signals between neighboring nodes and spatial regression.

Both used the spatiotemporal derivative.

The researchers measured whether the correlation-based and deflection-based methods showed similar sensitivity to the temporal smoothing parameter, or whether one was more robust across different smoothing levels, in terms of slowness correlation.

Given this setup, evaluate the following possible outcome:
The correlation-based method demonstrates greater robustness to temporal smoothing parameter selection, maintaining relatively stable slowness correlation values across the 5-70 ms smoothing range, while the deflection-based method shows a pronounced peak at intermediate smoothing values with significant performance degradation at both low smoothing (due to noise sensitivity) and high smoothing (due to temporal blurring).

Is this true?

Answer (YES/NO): NO